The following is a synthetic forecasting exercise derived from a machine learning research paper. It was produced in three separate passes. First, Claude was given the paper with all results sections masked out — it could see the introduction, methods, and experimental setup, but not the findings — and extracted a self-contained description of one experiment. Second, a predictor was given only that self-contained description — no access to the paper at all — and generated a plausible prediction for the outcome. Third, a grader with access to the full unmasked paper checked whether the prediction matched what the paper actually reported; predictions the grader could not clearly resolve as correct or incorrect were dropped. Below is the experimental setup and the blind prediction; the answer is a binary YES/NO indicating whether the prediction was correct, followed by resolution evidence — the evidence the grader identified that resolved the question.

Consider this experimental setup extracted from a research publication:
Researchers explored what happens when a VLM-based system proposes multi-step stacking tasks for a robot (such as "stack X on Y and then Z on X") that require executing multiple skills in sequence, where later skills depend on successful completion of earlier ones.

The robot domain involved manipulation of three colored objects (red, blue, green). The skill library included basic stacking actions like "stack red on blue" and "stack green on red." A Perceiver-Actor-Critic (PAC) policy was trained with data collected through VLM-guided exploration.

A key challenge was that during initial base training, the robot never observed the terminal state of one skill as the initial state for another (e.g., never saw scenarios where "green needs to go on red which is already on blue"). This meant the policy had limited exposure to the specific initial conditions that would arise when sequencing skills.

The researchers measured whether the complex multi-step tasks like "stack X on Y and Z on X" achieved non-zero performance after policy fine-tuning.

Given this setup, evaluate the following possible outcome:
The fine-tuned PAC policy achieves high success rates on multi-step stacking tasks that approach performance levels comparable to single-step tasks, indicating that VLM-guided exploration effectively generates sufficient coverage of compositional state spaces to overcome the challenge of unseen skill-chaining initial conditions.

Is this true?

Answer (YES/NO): NO